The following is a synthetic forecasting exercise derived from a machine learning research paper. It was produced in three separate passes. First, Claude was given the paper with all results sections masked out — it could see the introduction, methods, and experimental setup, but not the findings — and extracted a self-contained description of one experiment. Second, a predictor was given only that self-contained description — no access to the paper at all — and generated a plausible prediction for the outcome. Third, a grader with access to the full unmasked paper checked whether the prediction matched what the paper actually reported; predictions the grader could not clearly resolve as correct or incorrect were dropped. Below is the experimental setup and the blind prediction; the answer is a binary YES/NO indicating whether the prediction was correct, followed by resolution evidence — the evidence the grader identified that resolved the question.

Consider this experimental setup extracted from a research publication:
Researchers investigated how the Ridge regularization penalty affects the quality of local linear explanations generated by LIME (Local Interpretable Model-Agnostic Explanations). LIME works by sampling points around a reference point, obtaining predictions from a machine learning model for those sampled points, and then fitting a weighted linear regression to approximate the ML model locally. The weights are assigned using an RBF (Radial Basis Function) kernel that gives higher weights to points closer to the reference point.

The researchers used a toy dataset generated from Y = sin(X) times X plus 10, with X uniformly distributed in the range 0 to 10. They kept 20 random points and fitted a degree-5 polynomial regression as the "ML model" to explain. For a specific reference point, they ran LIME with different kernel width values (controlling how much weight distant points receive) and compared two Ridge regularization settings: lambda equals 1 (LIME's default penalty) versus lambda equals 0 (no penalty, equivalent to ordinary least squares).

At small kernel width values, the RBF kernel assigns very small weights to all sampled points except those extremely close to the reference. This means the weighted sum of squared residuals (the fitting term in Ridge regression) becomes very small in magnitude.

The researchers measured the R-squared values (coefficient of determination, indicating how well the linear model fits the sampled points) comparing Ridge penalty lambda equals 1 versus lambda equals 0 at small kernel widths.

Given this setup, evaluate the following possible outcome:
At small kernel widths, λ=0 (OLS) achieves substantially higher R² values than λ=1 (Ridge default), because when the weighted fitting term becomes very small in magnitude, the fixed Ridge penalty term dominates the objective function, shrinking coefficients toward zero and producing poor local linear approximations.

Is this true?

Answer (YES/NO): YES